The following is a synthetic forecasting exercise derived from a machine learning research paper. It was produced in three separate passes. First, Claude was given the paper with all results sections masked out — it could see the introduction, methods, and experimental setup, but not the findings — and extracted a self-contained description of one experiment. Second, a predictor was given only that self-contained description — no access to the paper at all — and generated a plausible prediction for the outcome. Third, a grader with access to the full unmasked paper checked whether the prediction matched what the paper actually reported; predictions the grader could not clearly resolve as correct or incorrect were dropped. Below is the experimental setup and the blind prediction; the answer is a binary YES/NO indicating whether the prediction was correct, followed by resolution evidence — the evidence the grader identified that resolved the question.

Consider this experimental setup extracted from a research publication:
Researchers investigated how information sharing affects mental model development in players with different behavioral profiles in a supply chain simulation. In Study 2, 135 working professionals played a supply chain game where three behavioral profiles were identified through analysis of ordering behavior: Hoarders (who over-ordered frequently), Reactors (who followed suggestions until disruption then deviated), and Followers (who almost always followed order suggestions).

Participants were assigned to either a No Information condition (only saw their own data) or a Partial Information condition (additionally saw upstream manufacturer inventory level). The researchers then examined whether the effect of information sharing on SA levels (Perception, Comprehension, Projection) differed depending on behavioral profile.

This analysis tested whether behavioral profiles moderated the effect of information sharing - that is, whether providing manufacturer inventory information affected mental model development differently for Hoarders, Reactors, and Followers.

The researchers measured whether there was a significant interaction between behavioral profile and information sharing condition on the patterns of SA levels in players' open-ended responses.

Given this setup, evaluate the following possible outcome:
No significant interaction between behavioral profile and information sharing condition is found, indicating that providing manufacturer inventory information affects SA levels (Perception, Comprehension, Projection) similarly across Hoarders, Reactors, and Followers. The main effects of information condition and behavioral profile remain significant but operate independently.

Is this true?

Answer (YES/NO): NO